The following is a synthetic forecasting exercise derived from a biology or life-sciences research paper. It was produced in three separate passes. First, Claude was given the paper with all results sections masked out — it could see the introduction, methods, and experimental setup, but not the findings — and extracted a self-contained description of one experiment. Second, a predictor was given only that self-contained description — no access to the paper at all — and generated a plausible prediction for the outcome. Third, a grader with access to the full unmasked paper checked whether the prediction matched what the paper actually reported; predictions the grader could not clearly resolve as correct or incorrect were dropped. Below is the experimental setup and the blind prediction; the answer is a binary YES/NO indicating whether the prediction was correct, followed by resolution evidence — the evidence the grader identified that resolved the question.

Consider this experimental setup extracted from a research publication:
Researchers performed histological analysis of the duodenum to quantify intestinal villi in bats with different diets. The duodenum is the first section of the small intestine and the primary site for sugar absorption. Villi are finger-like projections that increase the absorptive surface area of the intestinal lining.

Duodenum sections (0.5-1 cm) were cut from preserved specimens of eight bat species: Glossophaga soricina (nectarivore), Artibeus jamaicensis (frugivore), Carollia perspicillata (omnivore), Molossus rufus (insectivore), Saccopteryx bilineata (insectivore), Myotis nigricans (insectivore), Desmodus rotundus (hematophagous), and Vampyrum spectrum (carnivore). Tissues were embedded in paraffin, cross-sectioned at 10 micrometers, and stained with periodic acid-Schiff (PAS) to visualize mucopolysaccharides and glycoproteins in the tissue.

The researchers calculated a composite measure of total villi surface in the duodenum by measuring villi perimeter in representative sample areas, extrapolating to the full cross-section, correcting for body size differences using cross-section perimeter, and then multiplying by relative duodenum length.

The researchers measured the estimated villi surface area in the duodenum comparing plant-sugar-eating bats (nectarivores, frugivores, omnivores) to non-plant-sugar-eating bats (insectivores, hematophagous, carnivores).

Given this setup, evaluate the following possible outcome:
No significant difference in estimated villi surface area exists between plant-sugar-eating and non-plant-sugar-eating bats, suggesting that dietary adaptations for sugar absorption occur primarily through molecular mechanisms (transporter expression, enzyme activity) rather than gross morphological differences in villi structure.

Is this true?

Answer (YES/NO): NO